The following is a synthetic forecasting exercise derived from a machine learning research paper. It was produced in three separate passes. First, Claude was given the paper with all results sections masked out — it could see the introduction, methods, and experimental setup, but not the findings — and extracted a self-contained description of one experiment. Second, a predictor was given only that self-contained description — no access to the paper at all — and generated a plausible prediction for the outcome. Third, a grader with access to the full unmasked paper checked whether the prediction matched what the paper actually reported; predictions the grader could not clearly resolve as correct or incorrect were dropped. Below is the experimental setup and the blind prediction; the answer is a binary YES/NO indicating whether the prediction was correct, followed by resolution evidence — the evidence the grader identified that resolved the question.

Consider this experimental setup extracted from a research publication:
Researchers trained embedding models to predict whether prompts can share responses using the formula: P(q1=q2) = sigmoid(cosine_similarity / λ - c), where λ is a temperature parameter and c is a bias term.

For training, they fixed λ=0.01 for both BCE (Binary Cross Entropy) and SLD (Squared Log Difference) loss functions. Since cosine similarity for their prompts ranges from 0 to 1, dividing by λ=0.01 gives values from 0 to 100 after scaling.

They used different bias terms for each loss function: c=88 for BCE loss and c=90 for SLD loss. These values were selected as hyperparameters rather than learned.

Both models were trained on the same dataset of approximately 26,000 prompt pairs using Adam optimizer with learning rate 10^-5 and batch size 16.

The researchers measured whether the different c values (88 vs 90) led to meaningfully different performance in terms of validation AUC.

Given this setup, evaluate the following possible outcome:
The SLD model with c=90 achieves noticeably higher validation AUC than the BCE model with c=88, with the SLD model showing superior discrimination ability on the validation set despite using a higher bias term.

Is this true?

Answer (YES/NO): NO